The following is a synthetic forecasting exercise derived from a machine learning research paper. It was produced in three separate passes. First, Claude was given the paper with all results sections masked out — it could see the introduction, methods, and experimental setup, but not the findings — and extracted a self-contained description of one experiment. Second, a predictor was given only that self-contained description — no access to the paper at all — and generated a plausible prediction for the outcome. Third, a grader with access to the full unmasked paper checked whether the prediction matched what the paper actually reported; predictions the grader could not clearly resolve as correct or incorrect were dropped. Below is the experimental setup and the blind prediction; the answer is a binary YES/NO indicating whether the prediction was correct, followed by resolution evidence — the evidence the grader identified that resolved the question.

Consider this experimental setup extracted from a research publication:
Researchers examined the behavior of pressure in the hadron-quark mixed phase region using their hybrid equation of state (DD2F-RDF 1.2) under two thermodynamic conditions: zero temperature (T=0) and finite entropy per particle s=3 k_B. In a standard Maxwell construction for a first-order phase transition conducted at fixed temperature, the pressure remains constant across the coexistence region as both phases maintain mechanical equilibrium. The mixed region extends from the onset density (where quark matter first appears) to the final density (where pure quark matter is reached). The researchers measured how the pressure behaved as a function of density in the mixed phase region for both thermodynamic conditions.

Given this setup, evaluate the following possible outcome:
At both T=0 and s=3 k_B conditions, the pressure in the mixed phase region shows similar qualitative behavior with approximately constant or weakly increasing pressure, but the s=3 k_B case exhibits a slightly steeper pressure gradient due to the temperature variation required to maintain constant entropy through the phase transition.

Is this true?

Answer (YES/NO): NO